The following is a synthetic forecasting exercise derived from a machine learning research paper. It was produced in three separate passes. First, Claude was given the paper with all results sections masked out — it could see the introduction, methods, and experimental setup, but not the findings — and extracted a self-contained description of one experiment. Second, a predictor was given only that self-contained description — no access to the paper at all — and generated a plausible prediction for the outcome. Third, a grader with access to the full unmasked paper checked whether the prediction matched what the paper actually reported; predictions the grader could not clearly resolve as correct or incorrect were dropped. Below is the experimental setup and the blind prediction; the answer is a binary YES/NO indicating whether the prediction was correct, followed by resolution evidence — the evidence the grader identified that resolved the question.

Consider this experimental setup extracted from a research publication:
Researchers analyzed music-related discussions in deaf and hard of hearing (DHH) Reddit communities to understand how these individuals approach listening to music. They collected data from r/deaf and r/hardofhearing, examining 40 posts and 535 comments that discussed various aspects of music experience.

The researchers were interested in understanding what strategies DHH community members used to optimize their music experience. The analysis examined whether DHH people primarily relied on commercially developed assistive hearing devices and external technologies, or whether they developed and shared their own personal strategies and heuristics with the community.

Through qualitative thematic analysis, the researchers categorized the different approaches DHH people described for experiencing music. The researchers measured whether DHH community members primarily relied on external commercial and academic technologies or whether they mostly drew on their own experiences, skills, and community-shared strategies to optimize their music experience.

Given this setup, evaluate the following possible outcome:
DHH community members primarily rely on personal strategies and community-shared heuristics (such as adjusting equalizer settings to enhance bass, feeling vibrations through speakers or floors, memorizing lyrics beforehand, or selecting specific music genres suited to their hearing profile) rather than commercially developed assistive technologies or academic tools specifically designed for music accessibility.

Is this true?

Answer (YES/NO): YES